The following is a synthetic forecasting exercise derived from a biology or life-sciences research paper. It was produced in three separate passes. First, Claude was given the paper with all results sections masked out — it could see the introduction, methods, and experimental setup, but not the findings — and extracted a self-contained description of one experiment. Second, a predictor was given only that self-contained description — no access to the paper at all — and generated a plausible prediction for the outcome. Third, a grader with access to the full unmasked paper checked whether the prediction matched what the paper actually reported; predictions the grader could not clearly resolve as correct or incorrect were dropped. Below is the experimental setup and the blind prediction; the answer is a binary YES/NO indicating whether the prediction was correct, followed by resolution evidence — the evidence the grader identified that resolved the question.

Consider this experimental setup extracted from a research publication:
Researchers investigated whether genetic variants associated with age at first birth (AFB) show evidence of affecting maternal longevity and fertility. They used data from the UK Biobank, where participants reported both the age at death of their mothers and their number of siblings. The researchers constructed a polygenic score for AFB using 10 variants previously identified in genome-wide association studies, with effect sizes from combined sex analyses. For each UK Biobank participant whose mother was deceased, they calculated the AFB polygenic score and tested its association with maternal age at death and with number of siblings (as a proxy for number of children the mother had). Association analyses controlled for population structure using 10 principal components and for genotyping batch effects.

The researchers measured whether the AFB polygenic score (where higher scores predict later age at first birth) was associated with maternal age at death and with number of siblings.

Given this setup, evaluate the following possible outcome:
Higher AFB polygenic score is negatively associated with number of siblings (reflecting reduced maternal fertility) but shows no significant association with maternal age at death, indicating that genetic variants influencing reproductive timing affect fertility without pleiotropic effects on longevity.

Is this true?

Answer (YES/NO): NO